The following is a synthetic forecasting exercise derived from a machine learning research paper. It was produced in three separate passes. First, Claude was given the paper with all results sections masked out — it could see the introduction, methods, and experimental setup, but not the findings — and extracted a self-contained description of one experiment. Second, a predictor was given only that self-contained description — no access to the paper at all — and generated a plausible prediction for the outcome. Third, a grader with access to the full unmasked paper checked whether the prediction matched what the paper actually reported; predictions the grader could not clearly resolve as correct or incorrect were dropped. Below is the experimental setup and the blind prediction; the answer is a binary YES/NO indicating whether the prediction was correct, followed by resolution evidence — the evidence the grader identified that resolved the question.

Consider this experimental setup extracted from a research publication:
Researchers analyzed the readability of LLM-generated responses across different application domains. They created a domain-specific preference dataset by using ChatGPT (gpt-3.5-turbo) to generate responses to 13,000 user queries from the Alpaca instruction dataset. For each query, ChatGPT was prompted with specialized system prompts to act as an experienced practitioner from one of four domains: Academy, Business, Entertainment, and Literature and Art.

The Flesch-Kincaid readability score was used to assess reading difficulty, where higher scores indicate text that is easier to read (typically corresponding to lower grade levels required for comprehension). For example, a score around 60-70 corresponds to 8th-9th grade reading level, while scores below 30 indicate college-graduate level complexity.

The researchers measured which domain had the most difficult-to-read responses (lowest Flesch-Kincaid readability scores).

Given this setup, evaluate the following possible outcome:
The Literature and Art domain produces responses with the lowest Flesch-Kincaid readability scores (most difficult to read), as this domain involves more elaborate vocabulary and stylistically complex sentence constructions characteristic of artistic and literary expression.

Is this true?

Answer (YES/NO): NO